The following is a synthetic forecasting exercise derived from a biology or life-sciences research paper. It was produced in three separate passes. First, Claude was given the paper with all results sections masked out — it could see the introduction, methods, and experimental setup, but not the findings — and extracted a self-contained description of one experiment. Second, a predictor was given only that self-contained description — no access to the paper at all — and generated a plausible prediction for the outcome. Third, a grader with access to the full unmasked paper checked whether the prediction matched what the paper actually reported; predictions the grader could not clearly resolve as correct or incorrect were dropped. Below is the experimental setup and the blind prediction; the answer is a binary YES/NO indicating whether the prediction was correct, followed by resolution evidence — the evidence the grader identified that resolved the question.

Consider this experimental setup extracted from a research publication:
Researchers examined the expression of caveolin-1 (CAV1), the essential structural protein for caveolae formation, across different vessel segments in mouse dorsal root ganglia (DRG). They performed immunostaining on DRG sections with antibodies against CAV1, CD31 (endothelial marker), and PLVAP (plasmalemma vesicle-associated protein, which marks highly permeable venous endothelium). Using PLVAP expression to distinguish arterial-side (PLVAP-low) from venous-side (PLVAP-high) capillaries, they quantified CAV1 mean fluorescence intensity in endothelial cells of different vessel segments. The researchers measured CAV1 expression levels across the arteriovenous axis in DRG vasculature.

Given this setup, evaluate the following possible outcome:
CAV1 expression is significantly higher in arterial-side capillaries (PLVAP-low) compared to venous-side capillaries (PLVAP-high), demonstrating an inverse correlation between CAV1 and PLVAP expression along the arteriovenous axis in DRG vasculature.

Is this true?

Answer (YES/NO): NO